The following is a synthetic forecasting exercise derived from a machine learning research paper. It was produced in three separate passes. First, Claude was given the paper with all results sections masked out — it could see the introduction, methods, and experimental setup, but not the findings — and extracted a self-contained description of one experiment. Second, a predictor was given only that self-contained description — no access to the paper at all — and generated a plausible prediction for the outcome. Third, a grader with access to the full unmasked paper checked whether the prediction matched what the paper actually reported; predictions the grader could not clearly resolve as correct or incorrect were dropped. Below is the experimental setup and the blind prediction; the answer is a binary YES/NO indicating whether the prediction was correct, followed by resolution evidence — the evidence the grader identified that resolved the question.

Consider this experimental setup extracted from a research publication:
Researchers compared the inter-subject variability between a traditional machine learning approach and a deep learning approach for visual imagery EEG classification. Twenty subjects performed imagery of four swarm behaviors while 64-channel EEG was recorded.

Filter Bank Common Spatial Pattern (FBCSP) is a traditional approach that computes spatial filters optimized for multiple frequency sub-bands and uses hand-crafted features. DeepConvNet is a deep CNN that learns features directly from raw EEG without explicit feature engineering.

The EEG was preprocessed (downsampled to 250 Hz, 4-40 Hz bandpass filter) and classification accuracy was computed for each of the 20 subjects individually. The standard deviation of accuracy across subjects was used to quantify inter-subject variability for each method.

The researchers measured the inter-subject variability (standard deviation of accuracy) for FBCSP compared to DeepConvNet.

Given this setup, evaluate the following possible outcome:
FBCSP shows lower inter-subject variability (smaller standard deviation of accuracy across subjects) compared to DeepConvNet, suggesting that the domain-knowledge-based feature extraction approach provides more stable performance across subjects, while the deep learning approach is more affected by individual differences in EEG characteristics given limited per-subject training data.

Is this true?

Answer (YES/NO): YES